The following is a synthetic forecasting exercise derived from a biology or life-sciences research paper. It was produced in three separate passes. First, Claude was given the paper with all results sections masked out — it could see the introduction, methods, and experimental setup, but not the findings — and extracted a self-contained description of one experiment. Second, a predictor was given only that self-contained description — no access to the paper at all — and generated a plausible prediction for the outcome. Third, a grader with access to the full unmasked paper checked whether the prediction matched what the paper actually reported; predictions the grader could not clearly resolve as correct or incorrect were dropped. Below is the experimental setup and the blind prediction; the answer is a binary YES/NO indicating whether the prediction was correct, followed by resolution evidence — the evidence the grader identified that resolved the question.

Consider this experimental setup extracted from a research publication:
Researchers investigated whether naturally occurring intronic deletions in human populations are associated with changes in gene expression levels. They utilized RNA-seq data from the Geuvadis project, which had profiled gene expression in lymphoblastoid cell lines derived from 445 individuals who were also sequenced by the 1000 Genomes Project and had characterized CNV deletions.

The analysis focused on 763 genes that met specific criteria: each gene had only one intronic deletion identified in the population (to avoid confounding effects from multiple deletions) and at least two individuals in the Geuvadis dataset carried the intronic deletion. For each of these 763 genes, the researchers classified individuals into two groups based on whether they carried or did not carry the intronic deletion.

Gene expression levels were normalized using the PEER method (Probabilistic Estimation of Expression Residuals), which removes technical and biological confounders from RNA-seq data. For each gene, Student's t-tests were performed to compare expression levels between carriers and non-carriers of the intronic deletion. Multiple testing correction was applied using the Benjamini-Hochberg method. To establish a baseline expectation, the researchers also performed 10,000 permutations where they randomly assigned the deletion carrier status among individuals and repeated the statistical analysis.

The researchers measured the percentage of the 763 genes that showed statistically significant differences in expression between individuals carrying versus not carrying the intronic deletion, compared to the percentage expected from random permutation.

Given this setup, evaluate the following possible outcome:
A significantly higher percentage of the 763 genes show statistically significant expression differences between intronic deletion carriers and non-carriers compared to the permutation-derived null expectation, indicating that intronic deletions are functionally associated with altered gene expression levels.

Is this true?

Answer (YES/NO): YES